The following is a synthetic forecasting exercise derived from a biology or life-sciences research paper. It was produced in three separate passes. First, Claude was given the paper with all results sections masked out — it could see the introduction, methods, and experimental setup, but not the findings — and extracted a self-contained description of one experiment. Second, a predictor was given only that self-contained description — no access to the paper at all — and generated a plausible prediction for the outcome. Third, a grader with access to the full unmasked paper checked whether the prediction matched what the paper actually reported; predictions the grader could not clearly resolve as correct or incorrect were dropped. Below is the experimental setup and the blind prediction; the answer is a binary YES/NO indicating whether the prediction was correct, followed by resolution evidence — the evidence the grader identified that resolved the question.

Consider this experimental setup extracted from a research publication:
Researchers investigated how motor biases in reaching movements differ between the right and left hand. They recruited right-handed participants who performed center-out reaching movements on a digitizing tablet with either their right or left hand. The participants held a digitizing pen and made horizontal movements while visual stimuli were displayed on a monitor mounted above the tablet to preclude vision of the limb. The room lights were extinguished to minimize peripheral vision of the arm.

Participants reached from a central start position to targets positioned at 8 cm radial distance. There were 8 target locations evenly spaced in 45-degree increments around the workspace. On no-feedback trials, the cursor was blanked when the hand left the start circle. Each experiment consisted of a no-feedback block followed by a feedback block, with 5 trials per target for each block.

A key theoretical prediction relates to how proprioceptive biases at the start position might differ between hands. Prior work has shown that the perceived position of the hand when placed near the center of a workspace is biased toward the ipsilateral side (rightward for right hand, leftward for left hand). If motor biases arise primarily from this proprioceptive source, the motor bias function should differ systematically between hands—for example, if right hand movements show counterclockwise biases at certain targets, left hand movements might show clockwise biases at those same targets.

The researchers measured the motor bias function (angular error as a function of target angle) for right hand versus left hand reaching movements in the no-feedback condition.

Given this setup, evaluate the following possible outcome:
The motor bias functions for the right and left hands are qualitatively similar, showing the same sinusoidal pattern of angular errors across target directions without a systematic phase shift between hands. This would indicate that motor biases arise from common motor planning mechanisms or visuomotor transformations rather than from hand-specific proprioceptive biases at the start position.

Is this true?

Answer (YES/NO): NO